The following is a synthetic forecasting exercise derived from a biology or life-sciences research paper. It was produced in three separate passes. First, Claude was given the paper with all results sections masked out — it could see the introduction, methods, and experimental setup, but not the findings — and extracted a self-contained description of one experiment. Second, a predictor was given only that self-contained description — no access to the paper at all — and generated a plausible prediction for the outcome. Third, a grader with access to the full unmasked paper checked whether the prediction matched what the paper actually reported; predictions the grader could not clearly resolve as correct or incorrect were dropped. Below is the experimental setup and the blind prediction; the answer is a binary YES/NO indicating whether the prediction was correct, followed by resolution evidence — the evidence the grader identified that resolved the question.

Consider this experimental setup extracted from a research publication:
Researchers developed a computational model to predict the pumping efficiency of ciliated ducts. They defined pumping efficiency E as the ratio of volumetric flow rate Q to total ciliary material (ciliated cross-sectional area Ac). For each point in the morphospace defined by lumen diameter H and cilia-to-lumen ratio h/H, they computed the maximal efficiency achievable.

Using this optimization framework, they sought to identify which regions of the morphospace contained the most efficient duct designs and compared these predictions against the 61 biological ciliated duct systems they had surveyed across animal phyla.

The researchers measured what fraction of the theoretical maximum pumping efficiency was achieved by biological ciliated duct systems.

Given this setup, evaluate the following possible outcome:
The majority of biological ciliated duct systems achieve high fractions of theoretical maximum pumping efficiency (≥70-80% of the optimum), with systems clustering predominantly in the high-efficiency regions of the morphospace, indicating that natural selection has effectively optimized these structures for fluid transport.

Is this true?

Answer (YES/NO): NO